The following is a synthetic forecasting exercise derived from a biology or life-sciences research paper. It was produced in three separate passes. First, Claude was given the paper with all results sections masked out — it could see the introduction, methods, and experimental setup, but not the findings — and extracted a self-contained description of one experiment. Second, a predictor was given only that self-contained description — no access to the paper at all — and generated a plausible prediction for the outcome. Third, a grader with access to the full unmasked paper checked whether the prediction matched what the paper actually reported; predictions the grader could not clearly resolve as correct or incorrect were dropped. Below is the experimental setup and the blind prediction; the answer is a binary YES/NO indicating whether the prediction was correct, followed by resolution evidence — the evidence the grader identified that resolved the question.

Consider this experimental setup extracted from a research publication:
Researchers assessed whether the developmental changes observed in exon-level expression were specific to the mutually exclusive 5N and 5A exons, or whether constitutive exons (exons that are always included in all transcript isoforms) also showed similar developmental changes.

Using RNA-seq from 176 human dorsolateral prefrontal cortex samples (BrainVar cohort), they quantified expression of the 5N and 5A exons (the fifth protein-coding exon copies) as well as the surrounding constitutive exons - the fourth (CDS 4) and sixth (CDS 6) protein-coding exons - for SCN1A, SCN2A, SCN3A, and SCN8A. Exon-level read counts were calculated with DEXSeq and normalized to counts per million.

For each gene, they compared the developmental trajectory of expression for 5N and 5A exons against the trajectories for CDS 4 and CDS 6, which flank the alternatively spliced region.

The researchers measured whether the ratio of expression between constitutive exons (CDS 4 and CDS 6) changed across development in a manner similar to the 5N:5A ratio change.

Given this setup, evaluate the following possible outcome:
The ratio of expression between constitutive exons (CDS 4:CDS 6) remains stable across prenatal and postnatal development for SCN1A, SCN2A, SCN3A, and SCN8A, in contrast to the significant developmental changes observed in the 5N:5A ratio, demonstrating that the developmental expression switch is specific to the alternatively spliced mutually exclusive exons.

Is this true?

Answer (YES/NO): NO